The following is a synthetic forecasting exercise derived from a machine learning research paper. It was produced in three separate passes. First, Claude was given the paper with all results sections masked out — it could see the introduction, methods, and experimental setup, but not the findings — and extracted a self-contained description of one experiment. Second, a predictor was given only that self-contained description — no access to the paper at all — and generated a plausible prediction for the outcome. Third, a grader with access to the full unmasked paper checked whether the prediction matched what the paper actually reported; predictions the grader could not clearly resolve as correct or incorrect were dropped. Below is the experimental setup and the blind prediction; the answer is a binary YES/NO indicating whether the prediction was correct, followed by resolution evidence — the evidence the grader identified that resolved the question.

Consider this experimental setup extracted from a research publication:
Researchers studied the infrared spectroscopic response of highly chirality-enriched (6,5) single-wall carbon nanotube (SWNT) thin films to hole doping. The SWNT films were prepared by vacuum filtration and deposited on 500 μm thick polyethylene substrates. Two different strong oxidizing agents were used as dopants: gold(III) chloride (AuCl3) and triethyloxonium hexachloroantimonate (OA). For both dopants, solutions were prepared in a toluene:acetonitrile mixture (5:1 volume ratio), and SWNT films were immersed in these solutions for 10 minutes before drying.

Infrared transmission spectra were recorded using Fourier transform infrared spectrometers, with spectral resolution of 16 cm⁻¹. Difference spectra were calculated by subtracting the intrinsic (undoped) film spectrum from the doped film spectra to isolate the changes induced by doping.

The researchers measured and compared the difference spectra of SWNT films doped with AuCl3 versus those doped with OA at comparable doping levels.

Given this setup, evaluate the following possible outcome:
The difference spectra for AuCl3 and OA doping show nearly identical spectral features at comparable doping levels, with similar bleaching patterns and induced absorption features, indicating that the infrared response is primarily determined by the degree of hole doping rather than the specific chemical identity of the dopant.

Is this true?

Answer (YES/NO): YES